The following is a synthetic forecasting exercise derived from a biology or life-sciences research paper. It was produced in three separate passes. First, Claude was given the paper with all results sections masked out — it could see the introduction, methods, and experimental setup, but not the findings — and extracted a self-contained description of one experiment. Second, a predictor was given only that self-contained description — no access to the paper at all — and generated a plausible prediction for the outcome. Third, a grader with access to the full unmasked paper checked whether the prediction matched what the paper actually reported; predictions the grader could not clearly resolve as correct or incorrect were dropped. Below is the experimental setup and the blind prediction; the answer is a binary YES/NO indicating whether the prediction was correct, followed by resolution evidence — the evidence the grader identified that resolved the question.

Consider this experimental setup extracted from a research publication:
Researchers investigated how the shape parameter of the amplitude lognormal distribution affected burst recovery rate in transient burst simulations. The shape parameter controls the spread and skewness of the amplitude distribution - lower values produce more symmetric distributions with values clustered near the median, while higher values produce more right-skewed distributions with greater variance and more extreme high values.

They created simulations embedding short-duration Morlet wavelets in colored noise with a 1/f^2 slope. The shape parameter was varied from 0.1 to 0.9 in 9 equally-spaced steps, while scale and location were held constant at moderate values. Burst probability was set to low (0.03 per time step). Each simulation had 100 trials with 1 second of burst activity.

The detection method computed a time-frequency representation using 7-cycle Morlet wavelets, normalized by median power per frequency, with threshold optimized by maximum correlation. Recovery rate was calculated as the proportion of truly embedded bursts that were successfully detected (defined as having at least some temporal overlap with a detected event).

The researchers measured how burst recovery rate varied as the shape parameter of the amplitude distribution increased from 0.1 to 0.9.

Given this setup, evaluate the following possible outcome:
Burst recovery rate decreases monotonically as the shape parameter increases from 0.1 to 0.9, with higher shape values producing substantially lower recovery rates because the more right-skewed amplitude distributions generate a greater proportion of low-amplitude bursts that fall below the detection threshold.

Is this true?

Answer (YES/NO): YES